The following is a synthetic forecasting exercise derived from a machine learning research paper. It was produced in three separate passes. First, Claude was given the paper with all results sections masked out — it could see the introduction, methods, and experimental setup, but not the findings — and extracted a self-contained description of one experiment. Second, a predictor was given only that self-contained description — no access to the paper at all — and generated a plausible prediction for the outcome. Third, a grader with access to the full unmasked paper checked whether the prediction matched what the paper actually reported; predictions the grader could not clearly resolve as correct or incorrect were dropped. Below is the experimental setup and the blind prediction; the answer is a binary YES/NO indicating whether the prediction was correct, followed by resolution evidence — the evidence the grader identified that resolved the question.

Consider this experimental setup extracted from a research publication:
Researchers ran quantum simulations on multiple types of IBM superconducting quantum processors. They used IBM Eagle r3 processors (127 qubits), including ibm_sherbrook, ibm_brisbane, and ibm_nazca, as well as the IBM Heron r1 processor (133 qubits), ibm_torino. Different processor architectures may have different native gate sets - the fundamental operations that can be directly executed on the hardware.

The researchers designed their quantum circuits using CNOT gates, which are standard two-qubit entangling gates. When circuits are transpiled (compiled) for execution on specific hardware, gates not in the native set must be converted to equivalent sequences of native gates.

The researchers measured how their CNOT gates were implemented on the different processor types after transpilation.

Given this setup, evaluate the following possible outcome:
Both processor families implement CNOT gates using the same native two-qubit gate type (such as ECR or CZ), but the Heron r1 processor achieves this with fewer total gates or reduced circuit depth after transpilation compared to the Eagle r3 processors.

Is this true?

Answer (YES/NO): NO